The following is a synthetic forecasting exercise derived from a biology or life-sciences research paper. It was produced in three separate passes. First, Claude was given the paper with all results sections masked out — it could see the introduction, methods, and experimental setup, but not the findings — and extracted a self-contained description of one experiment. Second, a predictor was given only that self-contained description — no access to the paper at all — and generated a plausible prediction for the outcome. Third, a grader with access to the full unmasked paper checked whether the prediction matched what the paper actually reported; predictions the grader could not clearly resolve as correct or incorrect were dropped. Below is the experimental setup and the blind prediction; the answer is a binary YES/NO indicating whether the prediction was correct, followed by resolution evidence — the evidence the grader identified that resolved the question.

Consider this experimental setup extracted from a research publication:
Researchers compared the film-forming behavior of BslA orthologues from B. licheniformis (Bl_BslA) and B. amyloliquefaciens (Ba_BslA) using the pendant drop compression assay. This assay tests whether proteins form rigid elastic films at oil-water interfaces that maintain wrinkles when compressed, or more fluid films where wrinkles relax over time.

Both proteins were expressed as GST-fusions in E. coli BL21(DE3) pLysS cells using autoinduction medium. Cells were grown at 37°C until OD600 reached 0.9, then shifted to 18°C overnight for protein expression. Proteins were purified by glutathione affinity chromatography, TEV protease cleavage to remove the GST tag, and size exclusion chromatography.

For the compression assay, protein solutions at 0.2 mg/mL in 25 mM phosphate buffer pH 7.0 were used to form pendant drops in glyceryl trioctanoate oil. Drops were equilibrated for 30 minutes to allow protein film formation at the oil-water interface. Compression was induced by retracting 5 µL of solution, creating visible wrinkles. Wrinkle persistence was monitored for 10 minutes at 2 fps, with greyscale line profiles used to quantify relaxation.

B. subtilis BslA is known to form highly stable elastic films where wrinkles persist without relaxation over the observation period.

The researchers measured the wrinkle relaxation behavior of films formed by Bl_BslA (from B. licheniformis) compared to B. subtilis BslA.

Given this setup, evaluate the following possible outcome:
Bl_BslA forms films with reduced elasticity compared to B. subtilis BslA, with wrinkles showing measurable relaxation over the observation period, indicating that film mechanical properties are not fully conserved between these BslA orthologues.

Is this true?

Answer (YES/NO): YES